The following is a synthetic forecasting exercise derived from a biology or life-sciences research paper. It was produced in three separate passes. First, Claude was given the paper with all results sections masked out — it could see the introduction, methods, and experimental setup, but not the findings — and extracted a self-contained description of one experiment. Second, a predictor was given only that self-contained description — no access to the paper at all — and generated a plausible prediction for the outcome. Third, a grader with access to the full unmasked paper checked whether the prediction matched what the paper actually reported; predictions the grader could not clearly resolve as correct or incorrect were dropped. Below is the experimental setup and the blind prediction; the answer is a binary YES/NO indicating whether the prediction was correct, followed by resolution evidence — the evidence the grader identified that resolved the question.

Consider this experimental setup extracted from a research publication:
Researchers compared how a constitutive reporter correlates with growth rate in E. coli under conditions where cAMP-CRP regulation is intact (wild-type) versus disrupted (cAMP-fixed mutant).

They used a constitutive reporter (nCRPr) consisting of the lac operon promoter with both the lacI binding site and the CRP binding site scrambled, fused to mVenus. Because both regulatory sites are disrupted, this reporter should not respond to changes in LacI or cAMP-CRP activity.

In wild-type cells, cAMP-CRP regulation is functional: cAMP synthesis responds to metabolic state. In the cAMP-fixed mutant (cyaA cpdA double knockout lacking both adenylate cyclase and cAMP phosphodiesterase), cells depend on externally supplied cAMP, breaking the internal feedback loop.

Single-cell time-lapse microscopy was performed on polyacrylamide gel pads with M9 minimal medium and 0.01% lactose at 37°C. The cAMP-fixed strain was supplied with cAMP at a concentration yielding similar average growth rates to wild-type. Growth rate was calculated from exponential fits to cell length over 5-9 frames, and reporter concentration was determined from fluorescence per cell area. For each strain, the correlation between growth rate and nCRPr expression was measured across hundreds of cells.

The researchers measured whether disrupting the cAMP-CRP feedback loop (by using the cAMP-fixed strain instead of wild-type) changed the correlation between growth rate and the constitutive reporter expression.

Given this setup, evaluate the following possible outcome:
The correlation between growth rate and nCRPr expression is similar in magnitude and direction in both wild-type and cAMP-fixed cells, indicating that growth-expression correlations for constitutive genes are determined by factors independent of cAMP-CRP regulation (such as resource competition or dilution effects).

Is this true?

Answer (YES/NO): YES